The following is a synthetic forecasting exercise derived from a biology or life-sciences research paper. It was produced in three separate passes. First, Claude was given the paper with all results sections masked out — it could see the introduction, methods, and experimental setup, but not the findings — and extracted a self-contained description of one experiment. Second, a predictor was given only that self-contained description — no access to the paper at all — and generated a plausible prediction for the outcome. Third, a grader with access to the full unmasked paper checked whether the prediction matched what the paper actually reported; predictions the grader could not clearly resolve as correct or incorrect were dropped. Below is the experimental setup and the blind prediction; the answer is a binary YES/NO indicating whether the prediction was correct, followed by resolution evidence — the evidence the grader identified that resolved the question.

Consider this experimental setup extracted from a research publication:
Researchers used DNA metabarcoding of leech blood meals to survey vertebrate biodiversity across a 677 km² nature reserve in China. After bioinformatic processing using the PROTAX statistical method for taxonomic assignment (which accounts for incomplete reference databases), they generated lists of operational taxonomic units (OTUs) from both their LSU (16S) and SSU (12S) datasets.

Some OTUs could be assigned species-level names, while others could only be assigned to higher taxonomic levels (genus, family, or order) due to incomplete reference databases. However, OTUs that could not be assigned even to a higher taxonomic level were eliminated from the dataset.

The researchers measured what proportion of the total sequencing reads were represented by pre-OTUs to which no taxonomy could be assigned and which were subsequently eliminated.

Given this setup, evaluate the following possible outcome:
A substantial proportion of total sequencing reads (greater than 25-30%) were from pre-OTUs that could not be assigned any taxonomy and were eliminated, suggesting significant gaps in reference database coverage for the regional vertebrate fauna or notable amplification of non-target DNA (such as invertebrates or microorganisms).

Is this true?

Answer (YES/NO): NO